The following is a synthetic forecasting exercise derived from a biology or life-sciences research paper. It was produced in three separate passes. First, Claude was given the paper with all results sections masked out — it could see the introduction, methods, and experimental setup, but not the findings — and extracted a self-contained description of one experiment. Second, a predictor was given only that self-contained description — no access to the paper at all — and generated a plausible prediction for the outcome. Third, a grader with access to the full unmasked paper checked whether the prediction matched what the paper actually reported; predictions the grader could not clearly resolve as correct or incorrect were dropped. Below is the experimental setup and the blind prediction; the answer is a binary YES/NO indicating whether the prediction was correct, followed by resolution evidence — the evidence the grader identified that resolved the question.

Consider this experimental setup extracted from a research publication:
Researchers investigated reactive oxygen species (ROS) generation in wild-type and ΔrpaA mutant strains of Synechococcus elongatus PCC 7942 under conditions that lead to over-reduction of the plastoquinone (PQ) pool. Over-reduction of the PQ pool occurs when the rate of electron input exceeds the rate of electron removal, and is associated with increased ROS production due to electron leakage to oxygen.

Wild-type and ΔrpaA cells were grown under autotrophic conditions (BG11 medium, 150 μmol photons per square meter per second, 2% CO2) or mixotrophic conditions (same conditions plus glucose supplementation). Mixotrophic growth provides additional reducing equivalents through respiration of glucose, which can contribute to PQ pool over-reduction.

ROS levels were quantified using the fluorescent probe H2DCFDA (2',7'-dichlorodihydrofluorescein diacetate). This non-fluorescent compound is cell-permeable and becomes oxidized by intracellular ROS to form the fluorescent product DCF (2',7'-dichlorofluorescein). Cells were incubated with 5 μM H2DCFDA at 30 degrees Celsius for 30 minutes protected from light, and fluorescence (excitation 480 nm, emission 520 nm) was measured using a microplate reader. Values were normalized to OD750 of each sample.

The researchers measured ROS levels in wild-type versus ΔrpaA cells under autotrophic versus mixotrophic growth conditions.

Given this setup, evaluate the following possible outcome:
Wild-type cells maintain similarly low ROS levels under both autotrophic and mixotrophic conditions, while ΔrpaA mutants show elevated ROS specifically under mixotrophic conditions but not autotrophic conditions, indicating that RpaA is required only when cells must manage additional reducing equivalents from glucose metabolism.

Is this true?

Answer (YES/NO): NO